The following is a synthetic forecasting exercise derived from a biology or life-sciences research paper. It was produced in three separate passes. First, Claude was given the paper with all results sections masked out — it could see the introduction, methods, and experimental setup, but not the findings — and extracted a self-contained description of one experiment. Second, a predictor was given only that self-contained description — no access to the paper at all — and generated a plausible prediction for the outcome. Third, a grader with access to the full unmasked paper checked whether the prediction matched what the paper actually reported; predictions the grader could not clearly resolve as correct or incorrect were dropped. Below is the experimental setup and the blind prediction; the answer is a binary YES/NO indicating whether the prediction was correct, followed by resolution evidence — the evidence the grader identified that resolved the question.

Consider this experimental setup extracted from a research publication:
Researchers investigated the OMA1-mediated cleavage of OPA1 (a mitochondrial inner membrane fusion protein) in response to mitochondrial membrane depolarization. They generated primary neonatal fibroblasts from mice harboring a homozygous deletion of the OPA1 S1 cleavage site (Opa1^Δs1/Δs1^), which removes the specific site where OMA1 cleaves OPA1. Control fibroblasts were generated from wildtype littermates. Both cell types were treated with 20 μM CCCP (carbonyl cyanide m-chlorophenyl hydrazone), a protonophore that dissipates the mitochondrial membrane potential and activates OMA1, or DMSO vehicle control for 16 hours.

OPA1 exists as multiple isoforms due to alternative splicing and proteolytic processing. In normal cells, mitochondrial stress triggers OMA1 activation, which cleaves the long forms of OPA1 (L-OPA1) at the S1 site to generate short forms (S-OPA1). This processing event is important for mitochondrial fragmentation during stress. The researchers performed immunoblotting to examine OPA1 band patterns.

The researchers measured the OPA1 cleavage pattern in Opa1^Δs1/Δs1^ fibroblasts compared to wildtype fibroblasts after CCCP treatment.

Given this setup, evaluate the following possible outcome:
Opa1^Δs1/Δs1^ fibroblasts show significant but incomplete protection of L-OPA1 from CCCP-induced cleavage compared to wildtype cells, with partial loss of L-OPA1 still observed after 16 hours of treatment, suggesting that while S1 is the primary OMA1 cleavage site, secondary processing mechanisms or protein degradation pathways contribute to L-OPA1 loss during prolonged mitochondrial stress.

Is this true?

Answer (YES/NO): YES